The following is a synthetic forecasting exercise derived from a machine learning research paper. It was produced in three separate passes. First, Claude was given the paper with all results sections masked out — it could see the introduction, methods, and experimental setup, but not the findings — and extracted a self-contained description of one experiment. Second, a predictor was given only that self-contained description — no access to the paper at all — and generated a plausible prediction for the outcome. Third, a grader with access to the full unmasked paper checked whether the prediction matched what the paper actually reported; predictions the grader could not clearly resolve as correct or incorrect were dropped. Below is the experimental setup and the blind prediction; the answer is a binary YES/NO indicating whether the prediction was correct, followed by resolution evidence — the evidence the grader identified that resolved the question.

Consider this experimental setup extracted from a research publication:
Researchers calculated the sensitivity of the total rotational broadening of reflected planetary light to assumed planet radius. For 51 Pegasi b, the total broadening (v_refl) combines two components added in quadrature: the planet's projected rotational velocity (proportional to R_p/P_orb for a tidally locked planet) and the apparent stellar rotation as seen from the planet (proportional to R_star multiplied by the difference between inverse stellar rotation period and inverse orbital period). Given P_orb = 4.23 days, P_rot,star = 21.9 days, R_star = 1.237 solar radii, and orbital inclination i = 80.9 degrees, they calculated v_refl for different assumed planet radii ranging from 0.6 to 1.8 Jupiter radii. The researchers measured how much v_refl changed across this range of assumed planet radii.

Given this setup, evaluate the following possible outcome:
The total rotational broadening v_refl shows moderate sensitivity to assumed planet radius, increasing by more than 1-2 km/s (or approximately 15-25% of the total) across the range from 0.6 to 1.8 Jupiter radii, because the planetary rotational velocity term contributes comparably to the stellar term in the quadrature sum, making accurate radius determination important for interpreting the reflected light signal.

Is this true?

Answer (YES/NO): NO